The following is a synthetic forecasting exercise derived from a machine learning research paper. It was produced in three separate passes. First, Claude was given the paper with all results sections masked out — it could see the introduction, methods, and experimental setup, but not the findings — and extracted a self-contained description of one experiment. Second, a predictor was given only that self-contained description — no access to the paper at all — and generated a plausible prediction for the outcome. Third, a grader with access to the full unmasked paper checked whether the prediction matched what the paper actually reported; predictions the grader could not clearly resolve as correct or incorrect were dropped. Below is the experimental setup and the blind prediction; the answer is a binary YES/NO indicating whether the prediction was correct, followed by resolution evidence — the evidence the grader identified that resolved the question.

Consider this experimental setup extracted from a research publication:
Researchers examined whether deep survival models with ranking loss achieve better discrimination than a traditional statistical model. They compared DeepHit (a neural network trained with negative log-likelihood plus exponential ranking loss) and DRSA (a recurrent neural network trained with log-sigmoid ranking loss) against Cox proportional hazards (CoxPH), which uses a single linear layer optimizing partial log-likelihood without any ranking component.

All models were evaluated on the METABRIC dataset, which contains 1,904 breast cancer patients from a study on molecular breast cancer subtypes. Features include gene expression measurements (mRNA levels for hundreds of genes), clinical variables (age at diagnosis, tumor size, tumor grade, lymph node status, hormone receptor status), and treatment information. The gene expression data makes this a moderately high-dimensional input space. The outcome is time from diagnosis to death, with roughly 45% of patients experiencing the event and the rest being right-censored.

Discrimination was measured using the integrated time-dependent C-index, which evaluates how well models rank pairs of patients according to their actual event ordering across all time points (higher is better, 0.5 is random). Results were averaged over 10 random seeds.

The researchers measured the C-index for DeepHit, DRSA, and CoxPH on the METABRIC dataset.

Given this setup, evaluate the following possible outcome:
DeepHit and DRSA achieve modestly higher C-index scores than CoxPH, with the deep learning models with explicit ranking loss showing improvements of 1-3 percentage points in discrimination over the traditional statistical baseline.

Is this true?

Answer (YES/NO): NO